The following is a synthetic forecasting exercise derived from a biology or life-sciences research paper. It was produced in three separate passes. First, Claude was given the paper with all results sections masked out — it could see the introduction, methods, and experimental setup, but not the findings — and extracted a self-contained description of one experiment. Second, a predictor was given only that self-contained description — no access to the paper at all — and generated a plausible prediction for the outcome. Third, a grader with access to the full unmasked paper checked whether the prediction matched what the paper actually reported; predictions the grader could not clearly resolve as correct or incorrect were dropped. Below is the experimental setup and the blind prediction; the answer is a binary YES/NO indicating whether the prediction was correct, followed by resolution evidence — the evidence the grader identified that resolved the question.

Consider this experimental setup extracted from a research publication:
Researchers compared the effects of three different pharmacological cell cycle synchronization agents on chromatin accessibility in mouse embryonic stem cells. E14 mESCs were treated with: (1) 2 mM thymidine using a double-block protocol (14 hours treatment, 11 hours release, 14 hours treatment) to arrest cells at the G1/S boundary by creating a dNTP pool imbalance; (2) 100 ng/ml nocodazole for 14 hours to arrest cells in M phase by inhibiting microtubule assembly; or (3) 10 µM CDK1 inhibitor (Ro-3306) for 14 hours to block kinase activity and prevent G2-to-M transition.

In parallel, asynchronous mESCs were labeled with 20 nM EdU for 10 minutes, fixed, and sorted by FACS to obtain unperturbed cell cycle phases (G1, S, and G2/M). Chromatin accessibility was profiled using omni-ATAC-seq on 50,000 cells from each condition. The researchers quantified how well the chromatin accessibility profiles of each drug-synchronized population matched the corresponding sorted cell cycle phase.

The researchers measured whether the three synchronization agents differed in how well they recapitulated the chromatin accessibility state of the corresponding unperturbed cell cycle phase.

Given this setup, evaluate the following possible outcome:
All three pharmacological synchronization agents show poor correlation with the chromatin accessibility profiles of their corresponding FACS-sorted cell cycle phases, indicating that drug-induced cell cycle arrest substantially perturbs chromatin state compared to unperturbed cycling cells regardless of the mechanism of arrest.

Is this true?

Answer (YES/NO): NO